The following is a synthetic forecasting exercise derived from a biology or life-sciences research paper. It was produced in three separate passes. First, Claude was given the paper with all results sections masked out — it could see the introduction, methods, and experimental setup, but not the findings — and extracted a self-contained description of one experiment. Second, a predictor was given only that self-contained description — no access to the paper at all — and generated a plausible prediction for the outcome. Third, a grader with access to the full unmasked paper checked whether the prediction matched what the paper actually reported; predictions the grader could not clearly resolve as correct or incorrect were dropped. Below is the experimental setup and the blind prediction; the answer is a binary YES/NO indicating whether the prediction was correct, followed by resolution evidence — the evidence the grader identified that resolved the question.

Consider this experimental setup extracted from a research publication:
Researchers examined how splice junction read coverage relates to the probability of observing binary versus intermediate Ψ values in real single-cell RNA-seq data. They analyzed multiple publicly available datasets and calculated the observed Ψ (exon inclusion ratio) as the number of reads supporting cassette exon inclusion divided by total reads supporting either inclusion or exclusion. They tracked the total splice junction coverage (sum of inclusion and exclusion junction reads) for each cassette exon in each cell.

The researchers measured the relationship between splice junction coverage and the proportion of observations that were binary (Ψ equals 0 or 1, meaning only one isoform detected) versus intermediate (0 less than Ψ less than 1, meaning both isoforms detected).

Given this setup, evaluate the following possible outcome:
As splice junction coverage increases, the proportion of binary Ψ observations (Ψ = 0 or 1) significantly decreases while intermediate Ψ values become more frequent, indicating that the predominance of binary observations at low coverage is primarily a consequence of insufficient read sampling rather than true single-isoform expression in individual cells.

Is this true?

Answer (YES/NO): YES